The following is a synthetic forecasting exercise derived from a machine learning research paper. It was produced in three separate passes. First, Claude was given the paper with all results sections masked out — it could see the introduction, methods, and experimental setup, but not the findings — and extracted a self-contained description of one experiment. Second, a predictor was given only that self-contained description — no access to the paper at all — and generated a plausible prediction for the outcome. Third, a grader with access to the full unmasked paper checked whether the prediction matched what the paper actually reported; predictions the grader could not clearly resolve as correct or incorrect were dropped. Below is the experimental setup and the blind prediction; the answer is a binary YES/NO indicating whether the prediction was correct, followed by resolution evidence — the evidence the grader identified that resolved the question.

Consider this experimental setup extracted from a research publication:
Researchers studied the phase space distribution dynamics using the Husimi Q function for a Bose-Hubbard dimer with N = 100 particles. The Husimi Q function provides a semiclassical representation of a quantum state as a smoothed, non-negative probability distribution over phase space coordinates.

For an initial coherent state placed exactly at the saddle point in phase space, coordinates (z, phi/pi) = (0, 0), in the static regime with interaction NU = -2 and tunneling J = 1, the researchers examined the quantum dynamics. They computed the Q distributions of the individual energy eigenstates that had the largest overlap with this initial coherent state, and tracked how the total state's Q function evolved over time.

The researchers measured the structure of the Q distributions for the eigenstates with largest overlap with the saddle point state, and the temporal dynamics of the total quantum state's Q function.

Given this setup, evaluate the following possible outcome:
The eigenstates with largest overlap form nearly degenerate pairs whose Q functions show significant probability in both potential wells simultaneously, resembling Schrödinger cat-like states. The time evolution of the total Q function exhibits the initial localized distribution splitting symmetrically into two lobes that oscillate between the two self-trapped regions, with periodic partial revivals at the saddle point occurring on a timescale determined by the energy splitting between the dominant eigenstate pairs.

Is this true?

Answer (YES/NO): NO